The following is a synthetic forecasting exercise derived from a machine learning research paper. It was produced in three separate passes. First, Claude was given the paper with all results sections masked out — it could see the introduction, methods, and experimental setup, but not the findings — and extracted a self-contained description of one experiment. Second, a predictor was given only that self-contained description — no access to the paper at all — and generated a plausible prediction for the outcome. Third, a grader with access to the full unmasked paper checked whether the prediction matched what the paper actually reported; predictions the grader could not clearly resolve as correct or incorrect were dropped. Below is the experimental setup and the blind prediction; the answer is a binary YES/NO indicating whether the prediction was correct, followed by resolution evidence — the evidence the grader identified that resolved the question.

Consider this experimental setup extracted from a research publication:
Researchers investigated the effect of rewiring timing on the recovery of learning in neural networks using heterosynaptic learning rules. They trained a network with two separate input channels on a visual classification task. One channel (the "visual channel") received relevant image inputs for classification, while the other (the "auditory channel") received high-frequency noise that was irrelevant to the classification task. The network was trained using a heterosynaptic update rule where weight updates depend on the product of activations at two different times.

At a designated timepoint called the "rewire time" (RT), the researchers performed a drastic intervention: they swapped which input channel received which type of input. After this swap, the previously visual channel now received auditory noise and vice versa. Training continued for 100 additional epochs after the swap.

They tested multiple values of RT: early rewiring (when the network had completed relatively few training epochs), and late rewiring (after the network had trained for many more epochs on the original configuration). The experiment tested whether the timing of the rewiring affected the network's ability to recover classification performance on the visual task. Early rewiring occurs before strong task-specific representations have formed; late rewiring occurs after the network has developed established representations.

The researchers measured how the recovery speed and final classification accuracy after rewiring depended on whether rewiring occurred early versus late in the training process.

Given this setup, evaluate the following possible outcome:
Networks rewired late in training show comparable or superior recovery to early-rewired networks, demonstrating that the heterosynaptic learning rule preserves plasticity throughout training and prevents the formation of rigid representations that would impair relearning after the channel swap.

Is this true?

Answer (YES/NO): NO